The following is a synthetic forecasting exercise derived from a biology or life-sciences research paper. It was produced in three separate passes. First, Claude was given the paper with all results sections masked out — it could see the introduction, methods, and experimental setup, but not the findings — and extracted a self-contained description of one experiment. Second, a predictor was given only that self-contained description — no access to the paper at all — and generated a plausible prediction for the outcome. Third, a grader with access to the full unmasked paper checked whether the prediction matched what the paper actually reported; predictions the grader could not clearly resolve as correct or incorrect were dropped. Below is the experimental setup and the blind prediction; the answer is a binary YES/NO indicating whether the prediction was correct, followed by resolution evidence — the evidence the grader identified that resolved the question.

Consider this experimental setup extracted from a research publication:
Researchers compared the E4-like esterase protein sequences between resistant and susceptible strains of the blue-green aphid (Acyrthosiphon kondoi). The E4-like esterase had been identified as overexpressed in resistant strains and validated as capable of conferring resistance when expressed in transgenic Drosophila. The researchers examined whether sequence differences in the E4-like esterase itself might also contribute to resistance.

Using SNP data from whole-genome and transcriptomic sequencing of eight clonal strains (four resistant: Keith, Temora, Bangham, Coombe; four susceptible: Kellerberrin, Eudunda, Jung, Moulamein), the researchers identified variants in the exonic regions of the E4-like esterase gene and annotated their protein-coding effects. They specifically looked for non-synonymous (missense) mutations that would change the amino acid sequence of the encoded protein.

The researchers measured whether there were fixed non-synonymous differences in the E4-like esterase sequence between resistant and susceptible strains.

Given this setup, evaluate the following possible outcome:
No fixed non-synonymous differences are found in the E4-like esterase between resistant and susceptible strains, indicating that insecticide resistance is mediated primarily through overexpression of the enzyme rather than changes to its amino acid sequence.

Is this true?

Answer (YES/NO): NO